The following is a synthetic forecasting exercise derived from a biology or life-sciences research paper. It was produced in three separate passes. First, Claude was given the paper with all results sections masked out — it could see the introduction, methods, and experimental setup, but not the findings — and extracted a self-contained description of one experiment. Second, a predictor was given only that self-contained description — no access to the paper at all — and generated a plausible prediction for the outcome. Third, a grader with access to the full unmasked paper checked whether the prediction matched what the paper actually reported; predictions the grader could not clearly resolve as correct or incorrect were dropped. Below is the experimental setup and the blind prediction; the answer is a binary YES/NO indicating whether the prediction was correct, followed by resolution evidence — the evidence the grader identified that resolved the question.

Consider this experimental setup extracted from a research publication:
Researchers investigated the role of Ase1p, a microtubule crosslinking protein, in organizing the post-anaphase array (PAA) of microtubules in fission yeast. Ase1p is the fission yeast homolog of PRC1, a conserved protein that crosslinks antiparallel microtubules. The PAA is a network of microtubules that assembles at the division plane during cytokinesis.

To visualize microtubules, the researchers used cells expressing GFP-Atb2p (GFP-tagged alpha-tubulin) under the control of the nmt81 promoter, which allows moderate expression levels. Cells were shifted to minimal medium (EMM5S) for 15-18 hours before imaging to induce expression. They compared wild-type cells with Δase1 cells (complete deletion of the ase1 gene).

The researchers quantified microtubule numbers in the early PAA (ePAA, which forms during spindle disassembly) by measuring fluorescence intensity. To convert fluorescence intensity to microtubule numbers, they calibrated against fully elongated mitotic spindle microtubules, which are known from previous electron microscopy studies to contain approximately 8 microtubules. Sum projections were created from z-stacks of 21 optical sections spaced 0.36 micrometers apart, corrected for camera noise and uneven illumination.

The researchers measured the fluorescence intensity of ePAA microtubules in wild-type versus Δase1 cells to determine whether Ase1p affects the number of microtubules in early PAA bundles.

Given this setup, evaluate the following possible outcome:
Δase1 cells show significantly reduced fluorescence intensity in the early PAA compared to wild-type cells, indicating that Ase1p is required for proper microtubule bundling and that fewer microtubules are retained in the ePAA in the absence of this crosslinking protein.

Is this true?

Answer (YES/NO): NO